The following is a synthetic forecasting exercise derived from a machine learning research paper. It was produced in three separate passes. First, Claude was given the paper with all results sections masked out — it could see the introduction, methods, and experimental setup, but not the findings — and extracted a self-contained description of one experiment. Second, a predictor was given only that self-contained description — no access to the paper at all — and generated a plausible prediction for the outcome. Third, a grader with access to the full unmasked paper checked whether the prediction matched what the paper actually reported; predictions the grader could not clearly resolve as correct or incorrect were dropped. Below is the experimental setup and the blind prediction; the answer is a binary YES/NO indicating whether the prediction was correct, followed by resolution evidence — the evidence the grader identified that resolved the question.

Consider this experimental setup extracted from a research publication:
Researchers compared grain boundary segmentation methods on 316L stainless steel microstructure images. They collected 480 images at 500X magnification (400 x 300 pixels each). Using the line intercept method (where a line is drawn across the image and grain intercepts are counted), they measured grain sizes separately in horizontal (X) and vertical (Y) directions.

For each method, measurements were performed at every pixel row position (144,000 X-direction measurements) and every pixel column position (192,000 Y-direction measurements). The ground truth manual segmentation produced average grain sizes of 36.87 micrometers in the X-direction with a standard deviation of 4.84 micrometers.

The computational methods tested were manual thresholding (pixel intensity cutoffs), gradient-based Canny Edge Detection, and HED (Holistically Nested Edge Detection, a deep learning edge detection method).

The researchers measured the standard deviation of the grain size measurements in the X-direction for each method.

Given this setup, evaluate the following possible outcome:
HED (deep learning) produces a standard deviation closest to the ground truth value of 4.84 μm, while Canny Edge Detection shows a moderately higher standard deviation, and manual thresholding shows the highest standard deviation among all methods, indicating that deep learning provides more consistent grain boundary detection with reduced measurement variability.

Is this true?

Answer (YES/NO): NO